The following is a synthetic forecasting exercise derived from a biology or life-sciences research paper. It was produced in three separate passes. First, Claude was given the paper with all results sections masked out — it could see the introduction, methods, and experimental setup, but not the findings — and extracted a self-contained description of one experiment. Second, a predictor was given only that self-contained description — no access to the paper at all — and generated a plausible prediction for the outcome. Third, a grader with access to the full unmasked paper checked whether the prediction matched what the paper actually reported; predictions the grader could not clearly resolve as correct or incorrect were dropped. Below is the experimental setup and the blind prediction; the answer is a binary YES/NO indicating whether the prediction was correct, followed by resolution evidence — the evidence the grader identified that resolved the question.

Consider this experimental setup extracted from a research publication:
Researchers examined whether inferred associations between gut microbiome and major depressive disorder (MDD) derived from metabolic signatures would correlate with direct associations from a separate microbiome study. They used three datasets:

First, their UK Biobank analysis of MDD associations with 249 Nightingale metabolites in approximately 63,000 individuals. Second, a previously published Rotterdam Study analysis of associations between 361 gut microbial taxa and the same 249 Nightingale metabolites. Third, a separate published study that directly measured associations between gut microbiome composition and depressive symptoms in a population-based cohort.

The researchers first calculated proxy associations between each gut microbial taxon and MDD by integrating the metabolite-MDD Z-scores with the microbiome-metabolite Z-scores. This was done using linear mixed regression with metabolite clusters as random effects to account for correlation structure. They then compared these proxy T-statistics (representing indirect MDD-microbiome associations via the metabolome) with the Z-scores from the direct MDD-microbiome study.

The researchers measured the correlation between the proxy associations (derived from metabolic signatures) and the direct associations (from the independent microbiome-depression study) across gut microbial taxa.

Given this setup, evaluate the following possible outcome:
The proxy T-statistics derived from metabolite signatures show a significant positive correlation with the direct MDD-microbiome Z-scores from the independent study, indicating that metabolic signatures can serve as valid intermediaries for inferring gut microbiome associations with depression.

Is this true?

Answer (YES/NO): YES